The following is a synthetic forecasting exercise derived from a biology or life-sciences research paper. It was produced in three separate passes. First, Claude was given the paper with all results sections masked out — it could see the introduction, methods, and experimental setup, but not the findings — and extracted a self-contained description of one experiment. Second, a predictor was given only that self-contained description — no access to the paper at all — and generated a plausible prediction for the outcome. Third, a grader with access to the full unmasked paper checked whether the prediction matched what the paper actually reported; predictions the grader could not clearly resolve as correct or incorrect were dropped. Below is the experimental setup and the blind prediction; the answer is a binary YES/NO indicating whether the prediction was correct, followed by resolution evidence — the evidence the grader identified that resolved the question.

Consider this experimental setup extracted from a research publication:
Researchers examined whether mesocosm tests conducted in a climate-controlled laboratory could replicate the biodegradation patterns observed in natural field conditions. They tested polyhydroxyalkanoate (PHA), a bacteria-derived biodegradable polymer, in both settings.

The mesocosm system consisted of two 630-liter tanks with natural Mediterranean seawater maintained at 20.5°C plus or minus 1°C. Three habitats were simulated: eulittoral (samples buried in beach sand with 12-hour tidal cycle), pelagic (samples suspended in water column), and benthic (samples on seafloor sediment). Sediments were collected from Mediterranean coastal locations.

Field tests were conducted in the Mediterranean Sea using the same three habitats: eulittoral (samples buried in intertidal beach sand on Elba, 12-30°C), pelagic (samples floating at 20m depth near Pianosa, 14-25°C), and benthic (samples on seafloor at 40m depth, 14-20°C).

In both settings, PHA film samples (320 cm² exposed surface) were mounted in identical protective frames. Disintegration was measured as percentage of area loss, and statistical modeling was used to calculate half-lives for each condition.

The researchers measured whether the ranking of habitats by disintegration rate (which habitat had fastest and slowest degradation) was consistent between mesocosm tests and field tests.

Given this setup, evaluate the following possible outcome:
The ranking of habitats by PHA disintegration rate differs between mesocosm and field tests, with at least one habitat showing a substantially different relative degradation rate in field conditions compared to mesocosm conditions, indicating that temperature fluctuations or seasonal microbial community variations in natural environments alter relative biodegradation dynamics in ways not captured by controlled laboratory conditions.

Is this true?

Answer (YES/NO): YES